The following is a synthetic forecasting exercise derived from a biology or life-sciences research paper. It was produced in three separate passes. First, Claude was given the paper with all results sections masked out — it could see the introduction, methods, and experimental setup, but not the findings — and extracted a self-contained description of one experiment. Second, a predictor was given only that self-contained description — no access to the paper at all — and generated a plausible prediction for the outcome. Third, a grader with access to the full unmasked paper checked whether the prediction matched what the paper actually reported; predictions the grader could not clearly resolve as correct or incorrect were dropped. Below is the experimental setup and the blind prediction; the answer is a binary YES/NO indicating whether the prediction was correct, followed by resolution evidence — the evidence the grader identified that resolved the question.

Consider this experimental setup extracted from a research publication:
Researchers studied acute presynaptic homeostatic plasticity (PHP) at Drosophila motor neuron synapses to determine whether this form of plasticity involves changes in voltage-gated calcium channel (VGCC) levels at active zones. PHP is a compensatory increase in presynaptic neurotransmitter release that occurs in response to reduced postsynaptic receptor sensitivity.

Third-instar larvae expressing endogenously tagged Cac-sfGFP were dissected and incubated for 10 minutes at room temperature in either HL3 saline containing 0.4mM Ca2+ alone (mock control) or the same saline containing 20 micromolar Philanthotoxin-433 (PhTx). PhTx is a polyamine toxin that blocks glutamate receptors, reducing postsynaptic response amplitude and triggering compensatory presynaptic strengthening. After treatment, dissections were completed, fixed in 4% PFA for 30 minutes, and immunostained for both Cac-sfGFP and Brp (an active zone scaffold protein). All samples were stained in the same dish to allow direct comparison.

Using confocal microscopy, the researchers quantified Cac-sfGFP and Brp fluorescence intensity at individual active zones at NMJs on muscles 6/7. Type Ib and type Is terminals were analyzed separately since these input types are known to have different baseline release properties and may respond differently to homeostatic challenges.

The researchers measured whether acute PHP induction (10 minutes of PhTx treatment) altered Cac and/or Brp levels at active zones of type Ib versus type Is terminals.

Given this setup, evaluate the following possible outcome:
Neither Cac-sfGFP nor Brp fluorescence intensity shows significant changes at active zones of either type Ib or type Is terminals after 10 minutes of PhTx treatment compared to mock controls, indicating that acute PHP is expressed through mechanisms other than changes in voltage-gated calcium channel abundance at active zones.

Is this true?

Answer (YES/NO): NO